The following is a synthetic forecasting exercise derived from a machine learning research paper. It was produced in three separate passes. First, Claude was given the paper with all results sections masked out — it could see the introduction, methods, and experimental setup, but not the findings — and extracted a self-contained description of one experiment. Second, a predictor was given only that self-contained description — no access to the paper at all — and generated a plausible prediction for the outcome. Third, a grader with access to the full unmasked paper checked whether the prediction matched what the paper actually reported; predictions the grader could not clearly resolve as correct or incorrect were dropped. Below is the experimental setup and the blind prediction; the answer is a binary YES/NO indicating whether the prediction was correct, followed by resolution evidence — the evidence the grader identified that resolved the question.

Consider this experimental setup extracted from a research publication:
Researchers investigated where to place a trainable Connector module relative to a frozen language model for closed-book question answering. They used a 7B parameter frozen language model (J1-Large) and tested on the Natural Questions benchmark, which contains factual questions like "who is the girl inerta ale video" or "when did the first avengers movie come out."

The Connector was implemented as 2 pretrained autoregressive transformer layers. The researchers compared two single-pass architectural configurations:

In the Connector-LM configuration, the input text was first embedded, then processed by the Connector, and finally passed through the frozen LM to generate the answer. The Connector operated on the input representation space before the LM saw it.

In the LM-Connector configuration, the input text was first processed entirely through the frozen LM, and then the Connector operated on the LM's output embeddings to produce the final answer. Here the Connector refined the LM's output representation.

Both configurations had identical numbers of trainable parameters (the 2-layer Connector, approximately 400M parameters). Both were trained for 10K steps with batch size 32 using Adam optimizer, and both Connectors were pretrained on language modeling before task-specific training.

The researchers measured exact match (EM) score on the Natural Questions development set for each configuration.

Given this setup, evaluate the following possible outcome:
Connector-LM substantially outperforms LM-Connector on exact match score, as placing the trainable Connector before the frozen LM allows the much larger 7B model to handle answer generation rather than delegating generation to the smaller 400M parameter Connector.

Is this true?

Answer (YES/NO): YES